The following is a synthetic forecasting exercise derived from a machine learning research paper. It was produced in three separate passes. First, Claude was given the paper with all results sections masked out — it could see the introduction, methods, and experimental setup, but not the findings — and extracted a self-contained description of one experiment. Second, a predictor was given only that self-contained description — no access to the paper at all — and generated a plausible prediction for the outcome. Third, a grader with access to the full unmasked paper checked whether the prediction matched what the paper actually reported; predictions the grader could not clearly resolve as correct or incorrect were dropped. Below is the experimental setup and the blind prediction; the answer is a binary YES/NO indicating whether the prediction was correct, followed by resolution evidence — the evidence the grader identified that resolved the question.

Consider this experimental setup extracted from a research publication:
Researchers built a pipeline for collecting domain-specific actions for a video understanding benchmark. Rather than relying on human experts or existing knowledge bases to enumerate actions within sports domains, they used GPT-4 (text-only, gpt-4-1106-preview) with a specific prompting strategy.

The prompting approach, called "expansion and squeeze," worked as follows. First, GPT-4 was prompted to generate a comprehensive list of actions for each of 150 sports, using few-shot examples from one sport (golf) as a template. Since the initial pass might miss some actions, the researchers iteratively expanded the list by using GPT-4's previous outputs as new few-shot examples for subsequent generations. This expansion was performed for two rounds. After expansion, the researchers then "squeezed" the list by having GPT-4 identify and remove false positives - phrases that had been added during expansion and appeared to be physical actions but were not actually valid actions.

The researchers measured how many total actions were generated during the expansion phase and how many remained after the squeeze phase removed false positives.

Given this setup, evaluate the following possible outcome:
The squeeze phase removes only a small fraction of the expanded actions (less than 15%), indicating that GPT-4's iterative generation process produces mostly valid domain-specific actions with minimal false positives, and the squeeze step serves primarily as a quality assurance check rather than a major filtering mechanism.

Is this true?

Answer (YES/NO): NO